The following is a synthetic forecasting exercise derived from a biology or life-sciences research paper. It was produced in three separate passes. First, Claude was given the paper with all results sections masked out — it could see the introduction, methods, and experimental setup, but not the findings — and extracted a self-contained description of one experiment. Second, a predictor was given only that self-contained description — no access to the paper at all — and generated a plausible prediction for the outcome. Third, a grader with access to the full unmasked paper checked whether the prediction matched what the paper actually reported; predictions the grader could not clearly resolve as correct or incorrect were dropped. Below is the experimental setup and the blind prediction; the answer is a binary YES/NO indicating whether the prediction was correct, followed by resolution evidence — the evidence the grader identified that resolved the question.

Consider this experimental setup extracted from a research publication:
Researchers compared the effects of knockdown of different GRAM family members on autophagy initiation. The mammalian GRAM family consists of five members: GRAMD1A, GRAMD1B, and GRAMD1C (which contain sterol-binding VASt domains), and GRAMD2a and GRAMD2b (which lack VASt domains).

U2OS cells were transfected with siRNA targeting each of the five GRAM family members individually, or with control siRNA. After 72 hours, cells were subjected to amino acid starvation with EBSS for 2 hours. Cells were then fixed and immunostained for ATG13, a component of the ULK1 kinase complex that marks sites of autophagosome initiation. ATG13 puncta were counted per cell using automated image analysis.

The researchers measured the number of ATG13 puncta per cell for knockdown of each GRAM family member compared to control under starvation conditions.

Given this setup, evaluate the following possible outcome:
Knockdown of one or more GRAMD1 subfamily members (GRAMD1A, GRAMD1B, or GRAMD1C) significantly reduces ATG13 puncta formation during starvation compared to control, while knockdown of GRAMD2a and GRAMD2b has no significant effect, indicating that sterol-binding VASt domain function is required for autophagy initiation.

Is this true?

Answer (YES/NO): NO